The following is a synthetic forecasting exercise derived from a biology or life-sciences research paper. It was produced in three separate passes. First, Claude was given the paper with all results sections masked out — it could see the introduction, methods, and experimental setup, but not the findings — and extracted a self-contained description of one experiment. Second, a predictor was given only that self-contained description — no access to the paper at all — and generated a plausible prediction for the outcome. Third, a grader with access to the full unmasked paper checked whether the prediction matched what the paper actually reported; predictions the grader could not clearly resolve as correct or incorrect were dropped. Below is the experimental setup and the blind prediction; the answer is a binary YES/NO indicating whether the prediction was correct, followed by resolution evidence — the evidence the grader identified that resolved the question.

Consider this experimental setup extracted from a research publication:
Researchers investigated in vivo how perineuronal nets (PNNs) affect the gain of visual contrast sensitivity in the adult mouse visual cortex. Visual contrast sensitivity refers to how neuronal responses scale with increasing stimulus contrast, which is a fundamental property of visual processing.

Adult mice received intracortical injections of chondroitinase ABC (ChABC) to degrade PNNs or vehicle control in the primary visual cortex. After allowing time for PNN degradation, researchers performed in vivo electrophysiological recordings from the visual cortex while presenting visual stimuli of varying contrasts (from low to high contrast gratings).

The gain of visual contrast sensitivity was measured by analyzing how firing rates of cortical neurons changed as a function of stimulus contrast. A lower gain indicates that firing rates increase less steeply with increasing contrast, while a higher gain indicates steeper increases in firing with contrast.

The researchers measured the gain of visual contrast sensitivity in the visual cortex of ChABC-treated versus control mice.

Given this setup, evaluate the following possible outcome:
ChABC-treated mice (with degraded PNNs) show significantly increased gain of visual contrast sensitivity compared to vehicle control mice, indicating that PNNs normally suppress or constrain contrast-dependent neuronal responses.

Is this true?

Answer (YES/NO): NO